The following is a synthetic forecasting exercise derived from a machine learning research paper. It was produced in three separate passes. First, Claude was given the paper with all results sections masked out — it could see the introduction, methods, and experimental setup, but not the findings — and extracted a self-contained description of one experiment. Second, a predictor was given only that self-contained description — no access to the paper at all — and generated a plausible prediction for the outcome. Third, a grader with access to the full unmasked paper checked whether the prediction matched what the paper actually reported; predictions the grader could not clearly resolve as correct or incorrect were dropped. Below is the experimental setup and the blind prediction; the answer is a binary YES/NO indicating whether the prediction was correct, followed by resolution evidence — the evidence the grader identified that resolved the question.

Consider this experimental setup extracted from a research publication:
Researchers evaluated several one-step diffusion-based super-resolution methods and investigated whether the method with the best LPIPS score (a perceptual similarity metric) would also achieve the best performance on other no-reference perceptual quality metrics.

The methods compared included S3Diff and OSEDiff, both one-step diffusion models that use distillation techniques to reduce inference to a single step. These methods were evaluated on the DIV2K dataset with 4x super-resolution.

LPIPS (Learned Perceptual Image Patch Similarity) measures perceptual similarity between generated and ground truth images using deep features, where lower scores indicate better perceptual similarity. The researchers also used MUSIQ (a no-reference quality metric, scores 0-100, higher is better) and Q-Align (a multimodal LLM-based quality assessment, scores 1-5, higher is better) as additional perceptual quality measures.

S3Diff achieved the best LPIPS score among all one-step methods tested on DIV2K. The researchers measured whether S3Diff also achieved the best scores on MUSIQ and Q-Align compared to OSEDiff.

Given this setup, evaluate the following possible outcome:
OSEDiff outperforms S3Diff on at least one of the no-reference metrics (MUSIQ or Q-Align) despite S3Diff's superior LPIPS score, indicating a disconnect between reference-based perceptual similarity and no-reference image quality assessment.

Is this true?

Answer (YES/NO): YES